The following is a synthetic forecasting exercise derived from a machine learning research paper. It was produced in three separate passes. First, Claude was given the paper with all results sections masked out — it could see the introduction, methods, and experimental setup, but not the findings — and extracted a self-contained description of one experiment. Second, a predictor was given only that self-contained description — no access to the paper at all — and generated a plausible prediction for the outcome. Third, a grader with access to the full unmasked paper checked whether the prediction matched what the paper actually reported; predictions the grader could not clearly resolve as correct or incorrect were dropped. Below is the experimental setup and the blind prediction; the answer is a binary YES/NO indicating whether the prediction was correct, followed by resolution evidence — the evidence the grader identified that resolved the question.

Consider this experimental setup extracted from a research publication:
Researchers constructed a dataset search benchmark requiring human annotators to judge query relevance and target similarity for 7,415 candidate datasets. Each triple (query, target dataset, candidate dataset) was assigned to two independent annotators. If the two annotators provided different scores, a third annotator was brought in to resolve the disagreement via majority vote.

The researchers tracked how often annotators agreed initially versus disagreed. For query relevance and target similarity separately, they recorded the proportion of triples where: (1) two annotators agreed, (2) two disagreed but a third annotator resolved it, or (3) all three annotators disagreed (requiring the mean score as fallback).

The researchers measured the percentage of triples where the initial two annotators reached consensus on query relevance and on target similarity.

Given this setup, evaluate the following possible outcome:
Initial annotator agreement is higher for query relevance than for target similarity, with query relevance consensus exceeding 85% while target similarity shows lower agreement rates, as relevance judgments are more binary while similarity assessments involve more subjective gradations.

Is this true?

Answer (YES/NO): NO